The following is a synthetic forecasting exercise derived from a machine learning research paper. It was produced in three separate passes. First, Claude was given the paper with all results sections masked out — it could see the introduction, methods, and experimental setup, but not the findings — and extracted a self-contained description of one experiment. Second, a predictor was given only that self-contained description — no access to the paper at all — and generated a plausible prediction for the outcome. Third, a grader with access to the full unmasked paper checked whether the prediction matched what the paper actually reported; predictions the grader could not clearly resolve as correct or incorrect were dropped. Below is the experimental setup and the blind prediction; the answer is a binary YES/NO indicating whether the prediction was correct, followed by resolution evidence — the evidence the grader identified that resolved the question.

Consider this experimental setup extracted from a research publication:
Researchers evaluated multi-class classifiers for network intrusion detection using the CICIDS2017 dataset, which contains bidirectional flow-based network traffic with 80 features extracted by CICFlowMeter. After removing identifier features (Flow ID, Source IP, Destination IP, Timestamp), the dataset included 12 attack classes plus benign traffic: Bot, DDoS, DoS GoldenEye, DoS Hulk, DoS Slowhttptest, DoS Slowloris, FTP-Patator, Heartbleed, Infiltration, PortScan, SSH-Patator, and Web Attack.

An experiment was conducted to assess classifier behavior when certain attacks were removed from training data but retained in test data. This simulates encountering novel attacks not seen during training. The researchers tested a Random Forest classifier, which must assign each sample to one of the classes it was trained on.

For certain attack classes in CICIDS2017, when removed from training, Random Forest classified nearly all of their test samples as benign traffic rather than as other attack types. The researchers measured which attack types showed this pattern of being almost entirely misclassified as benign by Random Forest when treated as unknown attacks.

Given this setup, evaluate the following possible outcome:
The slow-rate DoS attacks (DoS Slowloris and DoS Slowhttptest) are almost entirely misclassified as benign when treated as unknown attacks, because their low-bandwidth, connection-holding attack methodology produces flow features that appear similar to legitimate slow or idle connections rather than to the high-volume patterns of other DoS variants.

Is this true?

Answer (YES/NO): NO